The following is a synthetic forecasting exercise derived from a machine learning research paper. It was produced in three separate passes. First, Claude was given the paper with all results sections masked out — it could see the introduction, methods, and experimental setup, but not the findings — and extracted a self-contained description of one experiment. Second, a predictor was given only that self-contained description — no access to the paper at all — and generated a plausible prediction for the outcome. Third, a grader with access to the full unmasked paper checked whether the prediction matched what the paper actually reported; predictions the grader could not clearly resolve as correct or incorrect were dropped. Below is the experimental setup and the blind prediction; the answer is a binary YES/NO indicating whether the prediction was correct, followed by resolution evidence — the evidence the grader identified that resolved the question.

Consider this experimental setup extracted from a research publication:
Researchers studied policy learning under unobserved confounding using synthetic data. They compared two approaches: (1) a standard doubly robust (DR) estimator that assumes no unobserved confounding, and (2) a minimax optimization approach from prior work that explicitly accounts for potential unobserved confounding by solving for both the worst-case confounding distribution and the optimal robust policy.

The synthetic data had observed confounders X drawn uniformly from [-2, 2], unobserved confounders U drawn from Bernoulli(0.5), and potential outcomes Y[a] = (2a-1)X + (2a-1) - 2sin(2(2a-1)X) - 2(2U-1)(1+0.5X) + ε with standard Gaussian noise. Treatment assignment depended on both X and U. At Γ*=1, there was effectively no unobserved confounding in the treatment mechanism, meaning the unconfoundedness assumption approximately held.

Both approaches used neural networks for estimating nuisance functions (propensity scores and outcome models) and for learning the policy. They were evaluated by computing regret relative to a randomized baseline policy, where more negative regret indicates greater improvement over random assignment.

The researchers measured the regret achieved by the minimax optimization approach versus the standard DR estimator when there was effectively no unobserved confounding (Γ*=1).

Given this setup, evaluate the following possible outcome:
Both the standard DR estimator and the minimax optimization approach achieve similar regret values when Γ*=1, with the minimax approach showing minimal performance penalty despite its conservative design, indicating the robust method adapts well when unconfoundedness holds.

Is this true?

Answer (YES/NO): NO